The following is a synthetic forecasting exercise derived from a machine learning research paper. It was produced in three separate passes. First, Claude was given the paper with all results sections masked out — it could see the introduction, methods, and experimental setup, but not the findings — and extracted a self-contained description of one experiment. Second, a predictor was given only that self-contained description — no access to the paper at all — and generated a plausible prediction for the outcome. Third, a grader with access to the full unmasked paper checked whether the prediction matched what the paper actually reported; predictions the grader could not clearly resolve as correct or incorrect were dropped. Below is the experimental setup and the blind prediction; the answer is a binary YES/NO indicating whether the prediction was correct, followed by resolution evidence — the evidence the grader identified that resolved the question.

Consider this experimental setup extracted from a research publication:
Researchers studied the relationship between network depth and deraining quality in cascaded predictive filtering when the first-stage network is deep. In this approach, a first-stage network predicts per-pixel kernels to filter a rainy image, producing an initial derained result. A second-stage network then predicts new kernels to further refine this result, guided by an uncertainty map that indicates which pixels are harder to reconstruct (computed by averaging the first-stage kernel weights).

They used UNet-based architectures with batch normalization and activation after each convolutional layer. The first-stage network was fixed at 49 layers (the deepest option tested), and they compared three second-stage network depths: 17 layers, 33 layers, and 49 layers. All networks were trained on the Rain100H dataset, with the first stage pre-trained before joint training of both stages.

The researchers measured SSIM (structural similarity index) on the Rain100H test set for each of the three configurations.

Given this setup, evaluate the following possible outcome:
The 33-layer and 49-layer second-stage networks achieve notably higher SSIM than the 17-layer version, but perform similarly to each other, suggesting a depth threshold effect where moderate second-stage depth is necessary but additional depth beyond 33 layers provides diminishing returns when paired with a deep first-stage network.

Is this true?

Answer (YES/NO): NO